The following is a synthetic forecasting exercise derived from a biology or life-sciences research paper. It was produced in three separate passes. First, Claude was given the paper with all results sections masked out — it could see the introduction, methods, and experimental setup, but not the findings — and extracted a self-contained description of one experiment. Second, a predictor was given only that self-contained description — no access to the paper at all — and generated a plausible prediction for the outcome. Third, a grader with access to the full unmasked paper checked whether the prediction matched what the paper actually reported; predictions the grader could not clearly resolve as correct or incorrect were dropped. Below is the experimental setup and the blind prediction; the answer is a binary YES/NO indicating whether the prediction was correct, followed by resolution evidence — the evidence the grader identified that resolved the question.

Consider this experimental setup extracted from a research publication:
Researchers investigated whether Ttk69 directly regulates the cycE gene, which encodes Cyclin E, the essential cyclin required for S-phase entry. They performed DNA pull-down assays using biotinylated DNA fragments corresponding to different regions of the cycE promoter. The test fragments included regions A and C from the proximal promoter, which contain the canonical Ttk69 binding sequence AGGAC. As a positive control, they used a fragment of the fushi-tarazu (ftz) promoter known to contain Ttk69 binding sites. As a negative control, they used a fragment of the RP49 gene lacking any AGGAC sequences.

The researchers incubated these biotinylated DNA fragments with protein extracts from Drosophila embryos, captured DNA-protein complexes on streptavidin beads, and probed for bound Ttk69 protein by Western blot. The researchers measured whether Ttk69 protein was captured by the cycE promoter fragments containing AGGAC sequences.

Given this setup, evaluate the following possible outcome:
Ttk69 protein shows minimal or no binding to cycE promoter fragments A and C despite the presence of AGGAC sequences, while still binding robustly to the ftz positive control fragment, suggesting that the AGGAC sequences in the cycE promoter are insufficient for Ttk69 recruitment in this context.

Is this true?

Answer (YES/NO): NO